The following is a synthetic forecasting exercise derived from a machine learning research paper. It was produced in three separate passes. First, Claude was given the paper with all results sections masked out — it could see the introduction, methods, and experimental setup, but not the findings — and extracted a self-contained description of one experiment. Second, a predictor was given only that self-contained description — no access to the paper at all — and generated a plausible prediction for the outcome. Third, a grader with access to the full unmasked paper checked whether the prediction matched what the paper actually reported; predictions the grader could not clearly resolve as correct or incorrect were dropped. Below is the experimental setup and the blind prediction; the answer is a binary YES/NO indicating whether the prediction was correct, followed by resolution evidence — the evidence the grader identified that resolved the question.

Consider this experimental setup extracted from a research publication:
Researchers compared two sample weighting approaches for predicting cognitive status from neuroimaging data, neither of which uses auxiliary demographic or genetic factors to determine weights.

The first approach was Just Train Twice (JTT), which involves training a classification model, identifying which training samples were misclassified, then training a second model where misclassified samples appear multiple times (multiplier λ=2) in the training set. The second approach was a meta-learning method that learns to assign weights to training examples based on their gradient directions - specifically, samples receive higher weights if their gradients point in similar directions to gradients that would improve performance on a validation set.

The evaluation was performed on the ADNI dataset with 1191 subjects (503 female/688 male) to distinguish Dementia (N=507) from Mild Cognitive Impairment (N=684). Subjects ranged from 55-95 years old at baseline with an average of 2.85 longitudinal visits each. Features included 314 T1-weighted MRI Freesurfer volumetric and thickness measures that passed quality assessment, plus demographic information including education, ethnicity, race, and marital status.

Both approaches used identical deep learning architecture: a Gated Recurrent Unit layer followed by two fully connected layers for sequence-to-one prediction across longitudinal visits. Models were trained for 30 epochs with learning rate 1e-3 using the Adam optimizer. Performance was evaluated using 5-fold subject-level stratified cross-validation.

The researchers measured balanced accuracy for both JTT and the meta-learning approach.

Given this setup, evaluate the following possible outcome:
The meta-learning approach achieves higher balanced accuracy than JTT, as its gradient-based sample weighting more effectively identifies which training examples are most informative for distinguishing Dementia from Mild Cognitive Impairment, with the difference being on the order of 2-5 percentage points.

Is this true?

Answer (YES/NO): NO